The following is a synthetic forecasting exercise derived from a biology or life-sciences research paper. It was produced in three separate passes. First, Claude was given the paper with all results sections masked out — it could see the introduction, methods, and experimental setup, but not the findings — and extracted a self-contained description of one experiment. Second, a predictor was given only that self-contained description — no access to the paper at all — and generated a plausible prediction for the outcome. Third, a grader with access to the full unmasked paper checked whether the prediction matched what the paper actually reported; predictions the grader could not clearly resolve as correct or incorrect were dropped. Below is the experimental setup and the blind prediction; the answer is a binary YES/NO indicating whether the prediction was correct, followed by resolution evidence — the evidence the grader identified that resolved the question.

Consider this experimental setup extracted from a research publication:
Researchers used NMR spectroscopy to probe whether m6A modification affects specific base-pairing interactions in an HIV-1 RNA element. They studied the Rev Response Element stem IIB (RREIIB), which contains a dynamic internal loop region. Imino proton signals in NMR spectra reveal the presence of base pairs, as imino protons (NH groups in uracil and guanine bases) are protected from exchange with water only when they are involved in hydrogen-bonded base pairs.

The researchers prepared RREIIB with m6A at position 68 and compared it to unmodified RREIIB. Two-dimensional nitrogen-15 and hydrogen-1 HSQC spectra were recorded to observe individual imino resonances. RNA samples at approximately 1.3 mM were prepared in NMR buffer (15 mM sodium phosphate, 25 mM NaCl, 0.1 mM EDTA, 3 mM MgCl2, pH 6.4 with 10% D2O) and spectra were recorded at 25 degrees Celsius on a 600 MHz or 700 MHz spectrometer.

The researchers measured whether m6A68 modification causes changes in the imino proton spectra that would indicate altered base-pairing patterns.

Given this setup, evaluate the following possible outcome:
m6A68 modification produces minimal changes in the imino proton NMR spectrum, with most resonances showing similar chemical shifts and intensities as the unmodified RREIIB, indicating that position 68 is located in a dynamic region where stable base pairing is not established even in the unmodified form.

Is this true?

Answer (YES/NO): YES